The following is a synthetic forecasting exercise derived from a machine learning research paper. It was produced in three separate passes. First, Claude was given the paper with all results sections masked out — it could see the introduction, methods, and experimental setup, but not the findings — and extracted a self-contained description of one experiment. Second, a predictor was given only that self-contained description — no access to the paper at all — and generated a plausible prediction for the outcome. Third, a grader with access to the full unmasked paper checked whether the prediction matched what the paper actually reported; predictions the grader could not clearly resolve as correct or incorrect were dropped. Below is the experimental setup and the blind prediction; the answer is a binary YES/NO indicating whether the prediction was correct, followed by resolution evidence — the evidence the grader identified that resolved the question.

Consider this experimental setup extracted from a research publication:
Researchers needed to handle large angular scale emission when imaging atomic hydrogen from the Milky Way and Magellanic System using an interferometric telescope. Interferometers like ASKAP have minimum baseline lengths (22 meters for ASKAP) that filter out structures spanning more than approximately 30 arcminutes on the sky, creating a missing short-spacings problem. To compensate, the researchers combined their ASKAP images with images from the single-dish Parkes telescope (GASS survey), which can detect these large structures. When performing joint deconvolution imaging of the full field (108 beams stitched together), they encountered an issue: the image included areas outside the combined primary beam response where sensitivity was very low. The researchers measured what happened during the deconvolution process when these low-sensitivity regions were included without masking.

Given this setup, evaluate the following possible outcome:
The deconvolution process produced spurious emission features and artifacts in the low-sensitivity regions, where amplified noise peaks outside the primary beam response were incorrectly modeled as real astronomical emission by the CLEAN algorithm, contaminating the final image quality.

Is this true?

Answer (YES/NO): NO